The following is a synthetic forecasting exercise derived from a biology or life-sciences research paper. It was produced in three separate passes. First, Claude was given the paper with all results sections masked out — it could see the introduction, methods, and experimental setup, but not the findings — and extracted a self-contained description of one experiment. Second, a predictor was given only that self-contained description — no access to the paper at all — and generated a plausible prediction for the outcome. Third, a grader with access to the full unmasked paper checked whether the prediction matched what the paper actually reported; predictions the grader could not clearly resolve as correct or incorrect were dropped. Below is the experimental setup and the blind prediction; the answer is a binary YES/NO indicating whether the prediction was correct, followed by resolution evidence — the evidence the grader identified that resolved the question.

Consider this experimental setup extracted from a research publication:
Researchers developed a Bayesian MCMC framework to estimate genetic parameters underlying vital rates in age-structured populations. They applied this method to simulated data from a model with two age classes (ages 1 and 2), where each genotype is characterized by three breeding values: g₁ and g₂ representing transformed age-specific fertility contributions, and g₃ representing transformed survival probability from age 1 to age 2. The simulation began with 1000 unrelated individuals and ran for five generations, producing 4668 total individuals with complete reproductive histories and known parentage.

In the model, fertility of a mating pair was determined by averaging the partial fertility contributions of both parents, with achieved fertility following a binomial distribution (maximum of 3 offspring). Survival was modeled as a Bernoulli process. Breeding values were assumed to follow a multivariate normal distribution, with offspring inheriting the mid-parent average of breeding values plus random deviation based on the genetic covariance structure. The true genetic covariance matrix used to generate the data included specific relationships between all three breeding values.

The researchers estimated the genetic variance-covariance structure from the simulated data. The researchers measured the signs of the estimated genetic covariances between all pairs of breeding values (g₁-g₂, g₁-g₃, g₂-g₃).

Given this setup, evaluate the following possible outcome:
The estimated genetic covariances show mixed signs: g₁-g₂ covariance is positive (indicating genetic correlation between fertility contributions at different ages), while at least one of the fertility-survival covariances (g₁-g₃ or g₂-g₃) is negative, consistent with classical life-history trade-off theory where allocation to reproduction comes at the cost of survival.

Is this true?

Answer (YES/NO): NO